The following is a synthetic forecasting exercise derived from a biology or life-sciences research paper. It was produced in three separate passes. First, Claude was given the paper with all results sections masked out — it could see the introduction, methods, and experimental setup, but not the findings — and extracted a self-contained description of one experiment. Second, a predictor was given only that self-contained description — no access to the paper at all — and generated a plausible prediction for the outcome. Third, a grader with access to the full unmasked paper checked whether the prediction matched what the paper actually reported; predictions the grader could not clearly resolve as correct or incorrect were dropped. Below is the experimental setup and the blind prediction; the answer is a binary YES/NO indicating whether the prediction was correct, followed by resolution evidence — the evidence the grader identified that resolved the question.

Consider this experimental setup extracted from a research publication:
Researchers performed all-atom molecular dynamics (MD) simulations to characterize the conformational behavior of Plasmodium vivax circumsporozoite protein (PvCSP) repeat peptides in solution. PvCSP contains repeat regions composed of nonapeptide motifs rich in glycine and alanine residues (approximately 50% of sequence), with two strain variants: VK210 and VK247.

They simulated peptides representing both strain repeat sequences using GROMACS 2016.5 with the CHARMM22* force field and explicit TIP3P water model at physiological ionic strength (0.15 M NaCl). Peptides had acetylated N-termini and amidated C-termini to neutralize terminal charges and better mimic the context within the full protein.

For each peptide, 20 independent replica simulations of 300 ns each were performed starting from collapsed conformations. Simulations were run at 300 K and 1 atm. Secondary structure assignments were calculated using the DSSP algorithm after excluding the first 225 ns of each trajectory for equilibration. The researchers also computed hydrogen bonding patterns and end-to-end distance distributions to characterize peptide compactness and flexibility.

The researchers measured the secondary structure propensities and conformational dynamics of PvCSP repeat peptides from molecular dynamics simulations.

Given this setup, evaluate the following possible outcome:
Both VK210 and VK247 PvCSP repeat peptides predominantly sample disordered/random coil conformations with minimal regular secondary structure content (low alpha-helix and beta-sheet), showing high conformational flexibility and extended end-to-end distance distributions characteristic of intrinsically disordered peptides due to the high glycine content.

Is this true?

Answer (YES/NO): YES